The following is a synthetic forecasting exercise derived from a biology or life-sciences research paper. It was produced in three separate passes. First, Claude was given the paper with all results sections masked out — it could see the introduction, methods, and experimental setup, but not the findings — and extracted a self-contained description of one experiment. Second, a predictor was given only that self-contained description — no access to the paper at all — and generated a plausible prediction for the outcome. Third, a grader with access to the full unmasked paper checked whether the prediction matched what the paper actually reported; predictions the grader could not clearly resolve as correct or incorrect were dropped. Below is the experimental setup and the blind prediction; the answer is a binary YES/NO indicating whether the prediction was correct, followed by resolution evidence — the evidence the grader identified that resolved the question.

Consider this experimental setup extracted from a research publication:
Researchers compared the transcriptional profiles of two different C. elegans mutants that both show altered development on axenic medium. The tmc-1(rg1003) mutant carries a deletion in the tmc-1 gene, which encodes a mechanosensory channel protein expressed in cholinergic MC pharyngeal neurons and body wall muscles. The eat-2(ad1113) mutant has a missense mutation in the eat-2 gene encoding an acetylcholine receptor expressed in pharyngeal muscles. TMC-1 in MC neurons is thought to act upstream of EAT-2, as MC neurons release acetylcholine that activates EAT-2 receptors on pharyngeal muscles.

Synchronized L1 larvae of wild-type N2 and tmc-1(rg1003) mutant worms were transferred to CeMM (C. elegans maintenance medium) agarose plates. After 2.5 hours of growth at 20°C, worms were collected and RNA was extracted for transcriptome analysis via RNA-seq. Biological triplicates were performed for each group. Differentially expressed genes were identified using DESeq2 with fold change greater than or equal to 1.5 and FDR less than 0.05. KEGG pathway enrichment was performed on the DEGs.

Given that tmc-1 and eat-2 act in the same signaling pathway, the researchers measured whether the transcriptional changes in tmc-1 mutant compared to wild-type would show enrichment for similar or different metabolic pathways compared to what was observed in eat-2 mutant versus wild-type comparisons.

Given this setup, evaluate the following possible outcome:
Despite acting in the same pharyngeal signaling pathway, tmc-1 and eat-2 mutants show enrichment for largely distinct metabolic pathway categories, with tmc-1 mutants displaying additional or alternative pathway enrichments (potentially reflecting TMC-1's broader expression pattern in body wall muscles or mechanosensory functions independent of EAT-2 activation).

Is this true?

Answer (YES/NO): NO